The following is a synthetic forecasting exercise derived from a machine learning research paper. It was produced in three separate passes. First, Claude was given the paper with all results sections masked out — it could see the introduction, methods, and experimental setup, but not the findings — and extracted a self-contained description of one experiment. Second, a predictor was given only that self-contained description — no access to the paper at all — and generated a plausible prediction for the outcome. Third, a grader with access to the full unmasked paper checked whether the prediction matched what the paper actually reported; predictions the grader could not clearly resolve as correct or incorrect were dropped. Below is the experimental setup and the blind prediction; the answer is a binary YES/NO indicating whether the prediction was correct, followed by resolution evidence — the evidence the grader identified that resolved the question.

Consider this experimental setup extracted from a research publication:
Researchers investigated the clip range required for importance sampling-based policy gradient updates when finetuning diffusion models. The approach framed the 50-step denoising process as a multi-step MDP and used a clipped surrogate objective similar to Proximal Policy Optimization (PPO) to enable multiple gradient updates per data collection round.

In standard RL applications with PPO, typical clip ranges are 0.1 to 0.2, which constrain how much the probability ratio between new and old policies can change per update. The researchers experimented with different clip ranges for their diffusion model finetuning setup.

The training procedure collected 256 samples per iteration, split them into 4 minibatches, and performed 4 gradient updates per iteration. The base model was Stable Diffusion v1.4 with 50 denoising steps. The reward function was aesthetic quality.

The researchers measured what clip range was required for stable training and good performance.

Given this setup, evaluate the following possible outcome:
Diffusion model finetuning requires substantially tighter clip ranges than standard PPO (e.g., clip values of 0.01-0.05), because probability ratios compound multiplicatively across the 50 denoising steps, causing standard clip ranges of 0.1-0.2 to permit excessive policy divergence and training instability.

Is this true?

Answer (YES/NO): NO